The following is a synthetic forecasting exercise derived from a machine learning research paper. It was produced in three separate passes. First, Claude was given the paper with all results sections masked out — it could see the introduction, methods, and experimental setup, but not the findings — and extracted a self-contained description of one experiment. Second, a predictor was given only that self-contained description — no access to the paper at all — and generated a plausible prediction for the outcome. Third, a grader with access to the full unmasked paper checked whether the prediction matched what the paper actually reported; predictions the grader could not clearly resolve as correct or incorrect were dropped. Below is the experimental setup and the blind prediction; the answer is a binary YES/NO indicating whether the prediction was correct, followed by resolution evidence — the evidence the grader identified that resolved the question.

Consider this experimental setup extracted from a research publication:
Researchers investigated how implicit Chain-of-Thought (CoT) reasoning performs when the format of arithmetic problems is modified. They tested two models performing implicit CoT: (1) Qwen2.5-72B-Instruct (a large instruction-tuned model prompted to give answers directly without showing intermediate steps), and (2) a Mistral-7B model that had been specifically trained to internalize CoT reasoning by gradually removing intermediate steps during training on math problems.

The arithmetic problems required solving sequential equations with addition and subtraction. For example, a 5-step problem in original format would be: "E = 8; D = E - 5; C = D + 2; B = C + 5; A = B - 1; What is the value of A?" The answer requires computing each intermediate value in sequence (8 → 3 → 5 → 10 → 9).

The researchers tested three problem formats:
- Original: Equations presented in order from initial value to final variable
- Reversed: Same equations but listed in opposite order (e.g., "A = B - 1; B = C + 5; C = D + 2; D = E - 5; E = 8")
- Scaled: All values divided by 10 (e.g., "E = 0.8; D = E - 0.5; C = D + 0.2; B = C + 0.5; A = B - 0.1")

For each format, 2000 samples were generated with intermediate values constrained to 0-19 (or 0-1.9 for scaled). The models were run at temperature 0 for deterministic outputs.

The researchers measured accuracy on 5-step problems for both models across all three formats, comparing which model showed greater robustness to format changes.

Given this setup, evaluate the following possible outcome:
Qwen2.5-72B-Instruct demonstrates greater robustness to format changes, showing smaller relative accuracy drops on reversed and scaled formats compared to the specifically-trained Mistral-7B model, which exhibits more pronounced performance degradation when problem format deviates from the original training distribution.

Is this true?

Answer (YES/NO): NO